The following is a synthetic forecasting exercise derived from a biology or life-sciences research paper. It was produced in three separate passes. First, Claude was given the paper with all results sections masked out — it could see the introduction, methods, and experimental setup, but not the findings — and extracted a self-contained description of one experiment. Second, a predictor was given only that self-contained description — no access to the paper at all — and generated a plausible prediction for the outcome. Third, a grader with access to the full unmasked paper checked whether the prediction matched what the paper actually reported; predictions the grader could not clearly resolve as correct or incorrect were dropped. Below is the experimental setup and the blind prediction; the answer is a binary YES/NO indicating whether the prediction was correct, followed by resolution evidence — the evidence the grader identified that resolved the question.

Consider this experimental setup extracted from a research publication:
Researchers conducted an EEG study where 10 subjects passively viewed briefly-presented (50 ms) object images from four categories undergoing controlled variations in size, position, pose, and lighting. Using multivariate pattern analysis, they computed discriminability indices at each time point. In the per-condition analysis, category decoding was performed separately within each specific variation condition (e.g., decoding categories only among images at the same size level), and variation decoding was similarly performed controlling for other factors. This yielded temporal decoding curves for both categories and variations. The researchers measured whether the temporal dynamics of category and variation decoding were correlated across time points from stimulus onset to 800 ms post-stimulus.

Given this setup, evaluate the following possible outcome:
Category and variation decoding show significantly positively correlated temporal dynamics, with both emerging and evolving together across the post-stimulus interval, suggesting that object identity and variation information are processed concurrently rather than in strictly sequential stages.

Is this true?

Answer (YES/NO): NO